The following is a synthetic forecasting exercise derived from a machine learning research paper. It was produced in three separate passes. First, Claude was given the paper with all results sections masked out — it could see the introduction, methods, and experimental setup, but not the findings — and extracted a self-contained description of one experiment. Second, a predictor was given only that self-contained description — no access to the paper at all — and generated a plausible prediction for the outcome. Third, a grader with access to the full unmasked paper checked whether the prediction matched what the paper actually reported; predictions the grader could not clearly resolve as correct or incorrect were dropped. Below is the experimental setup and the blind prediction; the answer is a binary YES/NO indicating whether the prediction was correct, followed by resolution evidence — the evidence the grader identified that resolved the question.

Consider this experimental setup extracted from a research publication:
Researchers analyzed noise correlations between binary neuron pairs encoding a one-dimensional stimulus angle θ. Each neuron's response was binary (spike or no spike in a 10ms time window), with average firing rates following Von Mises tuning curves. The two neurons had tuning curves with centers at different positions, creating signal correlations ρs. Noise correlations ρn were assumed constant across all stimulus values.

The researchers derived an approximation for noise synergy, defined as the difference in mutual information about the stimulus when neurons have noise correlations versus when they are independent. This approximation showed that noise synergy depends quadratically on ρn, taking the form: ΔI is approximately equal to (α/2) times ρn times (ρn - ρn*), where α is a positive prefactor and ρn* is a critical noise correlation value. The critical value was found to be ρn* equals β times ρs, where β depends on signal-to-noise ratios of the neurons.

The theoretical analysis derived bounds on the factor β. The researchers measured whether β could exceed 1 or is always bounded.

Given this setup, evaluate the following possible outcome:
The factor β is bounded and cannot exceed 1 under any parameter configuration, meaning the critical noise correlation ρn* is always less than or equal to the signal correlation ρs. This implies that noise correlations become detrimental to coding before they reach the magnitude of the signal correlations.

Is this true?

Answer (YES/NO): NO